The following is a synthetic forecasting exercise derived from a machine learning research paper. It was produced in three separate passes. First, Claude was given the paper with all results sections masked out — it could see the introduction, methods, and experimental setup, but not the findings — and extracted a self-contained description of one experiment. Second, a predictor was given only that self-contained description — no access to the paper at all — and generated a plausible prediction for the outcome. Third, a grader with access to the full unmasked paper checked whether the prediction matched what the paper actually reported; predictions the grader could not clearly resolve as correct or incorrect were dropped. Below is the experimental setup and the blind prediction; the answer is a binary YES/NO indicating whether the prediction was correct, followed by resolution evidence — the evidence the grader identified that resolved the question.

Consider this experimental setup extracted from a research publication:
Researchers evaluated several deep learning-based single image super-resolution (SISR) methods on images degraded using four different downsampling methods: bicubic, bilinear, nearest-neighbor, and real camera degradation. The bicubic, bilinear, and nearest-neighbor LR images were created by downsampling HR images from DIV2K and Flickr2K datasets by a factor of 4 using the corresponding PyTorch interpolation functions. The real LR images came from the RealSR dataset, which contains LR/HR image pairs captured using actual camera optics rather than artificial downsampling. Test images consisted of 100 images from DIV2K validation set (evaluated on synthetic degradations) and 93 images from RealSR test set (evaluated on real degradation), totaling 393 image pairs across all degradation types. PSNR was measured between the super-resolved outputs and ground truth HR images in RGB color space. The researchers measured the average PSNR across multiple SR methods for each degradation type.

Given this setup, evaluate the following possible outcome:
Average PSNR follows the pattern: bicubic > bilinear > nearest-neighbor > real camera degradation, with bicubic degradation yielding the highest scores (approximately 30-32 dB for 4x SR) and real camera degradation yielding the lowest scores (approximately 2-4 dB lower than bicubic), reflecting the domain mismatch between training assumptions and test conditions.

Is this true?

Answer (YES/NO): NO